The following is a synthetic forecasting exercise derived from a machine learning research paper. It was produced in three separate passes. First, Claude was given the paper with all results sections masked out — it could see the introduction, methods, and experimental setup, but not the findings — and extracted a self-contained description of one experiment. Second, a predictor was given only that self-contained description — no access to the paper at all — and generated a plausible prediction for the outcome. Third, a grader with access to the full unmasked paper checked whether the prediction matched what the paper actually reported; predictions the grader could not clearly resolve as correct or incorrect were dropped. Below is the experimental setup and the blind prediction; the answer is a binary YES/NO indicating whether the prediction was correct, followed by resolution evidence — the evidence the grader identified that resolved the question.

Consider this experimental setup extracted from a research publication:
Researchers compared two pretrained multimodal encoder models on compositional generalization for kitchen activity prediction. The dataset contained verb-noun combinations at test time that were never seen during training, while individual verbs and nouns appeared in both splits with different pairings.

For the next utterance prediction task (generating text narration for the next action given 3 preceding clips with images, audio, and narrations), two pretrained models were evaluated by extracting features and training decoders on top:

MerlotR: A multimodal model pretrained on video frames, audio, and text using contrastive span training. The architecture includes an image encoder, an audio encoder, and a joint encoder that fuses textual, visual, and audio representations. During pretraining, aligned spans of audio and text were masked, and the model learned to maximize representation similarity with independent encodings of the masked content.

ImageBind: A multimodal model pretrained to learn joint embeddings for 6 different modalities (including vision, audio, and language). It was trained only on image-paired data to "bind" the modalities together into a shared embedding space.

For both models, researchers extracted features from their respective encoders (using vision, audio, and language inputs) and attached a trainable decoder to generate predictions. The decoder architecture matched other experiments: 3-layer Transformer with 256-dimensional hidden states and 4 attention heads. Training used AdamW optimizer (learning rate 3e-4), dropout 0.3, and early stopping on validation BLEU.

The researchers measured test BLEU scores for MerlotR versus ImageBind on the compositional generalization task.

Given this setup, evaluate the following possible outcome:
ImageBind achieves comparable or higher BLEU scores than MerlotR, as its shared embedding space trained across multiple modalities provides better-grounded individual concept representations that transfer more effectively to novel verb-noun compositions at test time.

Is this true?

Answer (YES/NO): YES